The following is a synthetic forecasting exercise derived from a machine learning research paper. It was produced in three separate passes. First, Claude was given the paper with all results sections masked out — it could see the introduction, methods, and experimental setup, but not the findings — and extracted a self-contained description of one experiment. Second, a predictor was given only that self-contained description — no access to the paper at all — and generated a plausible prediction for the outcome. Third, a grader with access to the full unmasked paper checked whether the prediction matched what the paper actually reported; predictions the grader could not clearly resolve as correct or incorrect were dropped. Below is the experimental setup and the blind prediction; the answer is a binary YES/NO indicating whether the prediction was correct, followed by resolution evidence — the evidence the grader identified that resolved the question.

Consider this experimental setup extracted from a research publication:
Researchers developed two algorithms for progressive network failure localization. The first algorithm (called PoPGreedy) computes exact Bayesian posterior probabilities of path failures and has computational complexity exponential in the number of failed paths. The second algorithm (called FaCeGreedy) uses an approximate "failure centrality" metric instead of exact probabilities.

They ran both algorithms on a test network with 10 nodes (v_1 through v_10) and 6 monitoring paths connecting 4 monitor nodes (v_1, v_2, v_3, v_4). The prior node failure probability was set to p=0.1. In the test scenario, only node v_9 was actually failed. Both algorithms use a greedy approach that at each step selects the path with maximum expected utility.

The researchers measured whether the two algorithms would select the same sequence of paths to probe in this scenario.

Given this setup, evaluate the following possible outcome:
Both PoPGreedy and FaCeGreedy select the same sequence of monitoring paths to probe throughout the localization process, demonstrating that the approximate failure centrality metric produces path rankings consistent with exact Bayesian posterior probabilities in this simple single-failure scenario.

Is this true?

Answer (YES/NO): YES